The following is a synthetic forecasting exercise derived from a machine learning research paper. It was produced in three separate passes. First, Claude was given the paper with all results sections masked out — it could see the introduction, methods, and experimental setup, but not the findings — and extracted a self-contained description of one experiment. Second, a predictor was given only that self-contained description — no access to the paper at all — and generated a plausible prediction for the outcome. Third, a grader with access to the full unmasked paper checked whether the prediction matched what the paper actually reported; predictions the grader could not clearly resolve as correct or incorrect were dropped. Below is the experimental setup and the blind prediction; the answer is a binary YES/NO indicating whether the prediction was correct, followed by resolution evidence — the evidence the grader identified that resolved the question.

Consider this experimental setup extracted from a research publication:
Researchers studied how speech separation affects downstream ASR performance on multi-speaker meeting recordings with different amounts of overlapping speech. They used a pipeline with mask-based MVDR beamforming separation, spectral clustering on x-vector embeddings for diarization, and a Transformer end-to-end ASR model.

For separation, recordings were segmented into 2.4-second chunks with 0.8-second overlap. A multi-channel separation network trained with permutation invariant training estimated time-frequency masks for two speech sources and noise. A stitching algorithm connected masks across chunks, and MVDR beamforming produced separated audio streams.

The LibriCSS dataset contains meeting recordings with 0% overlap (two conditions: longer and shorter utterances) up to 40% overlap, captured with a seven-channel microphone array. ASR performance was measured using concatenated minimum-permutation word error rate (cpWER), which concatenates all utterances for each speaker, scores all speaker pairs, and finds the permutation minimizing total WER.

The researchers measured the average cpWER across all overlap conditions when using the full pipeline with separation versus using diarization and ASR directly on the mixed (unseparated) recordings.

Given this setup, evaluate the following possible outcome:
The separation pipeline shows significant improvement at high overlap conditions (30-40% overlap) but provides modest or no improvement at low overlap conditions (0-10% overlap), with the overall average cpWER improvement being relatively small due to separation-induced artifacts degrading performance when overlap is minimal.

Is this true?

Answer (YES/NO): NO